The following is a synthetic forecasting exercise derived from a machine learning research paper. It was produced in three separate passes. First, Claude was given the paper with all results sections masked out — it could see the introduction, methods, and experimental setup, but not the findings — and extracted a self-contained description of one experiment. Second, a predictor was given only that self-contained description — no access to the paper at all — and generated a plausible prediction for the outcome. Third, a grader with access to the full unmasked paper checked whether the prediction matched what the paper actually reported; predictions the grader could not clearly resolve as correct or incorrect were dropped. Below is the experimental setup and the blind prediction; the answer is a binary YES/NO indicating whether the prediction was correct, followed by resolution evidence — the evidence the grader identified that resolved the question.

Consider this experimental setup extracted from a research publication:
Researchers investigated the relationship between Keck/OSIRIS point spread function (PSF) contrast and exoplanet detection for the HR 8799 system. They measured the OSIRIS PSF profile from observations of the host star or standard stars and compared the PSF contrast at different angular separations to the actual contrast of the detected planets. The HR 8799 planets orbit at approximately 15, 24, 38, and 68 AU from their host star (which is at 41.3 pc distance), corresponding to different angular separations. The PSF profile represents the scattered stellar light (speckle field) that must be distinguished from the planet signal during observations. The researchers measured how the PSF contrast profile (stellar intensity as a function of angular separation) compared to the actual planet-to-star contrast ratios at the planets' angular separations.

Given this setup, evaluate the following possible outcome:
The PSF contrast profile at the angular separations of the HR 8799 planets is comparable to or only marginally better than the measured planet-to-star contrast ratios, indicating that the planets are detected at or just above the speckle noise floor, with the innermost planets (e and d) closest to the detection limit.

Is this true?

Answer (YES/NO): NO